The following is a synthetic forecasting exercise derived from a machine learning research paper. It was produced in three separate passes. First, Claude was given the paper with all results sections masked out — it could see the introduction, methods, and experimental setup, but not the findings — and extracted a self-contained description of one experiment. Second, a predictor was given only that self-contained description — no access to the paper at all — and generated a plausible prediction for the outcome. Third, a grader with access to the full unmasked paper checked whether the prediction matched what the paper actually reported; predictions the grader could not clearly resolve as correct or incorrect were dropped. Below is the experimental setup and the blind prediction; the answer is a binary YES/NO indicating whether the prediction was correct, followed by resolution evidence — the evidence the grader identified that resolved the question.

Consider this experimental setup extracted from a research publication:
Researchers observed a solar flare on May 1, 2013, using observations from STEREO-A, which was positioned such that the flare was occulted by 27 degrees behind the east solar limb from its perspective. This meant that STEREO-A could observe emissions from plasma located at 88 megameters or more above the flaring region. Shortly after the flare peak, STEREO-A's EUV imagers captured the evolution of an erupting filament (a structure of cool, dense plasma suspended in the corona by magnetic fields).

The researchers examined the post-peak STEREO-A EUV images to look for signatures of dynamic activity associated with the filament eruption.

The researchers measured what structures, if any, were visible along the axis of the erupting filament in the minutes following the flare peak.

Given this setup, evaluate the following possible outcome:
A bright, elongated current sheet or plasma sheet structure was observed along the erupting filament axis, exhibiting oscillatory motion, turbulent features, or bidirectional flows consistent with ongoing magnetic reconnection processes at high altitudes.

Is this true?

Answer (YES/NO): NO